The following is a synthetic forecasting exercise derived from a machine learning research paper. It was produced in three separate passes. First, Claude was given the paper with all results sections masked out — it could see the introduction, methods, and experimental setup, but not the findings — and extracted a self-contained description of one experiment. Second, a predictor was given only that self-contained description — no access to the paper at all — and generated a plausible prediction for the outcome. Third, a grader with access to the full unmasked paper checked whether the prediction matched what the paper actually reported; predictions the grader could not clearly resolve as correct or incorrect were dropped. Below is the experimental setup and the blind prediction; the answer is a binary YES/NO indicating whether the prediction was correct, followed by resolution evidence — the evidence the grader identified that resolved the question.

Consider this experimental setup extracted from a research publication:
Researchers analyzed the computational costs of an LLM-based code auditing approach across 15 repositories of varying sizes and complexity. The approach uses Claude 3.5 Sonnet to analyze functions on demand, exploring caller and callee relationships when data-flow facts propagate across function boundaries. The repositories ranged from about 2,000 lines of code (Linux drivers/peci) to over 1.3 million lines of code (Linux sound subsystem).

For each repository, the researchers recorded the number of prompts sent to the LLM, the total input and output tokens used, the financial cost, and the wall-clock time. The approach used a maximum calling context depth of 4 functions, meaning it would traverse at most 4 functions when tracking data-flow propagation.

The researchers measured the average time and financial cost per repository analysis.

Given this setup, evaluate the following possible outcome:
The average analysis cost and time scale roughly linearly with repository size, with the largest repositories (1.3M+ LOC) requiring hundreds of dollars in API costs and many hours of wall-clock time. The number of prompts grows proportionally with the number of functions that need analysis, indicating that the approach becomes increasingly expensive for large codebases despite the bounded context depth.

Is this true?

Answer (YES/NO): NO